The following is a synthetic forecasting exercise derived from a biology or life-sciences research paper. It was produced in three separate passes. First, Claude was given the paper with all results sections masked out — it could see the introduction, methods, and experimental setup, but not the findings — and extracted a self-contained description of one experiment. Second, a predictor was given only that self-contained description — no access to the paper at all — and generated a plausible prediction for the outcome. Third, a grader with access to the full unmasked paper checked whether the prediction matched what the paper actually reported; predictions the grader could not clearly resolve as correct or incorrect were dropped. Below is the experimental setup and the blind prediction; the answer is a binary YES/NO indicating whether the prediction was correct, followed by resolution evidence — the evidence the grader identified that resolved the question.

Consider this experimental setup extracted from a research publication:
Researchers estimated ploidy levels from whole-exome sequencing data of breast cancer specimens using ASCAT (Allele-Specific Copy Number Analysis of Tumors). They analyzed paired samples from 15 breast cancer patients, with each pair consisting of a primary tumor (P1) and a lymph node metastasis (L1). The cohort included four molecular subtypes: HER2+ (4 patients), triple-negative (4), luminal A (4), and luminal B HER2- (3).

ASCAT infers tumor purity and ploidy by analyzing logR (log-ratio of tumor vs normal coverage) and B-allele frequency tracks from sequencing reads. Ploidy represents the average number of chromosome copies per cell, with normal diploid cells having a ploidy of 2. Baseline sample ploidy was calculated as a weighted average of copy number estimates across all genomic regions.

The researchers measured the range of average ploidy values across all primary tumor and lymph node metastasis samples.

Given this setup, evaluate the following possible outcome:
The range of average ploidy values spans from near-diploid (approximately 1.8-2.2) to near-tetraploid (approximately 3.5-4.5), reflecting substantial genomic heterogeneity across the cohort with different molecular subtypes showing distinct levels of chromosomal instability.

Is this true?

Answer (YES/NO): NO